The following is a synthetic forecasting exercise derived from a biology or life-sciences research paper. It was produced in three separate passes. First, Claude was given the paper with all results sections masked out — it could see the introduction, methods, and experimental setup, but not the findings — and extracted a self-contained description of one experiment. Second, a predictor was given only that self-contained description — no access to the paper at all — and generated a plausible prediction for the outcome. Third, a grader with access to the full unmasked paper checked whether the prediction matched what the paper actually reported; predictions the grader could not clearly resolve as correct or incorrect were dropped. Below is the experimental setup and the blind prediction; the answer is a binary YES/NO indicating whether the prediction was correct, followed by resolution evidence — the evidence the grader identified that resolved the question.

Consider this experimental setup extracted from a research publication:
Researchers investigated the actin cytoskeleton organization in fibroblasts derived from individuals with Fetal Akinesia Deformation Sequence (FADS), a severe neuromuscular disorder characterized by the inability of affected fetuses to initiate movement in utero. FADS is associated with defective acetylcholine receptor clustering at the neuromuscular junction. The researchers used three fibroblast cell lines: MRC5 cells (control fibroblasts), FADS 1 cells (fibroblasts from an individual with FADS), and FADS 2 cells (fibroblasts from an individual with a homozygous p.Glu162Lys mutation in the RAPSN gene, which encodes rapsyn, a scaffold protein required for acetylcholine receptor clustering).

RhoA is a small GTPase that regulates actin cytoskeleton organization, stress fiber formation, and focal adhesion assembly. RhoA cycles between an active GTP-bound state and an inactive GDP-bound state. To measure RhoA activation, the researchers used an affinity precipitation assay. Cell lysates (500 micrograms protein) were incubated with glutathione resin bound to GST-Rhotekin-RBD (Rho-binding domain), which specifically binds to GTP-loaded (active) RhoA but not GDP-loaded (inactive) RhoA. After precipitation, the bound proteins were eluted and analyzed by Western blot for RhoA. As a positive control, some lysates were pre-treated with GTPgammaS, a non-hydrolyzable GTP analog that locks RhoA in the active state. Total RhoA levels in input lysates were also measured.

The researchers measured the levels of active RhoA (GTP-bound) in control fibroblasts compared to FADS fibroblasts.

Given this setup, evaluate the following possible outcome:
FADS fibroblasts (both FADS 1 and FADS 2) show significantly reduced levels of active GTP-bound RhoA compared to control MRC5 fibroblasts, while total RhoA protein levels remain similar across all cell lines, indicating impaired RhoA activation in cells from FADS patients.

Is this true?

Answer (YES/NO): NO